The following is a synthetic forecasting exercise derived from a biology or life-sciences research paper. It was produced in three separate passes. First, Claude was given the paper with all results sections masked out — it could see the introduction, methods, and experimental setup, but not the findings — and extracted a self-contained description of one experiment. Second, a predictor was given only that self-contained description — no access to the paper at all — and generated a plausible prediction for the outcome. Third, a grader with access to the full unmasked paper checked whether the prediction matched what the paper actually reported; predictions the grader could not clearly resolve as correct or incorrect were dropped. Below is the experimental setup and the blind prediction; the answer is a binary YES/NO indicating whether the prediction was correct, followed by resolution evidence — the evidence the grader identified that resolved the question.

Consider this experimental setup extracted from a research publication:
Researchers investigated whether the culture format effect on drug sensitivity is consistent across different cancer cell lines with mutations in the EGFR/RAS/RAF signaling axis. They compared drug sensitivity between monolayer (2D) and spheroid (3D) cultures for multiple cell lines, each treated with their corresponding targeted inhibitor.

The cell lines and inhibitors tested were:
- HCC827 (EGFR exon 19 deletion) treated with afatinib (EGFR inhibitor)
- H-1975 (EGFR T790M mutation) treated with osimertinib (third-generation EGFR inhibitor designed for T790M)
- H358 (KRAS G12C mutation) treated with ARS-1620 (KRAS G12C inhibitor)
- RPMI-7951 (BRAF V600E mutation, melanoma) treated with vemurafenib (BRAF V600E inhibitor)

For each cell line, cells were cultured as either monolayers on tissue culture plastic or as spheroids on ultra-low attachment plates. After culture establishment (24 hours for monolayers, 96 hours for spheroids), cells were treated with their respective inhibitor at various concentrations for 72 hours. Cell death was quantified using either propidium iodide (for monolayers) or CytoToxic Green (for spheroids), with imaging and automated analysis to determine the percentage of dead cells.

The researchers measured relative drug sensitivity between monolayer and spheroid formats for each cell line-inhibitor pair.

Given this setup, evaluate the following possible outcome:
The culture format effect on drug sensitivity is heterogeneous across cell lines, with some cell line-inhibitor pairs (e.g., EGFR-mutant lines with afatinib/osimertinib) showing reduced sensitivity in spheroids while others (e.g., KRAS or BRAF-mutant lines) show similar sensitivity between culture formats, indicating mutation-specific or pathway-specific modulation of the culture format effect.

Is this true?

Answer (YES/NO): NO